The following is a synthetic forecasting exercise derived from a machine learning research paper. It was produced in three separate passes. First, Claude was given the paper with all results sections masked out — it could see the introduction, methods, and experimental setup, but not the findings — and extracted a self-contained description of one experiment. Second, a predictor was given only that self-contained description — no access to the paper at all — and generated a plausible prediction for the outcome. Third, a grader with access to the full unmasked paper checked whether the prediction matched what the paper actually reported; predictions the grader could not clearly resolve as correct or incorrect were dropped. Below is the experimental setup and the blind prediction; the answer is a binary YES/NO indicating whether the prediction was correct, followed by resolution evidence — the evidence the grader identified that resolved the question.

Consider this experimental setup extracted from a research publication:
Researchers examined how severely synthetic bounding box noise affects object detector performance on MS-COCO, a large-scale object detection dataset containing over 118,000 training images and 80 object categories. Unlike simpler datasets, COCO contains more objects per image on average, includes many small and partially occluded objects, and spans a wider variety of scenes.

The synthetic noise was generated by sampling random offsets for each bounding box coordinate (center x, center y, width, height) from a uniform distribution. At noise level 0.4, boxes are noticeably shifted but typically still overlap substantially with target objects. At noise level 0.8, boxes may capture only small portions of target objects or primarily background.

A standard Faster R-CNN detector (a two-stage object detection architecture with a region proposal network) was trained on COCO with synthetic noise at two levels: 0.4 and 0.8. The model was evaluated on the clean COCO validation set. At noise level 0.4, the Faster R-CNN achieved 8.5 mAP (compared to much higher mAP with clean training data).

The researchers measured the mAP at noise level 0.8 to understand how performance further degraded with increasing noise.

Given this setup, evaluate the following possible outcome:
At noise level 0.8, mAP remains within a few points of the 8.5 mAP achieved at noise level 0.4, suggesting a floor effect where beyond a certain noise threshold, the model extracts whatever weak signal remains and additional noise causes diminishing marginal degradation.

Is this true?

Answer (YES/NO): NO